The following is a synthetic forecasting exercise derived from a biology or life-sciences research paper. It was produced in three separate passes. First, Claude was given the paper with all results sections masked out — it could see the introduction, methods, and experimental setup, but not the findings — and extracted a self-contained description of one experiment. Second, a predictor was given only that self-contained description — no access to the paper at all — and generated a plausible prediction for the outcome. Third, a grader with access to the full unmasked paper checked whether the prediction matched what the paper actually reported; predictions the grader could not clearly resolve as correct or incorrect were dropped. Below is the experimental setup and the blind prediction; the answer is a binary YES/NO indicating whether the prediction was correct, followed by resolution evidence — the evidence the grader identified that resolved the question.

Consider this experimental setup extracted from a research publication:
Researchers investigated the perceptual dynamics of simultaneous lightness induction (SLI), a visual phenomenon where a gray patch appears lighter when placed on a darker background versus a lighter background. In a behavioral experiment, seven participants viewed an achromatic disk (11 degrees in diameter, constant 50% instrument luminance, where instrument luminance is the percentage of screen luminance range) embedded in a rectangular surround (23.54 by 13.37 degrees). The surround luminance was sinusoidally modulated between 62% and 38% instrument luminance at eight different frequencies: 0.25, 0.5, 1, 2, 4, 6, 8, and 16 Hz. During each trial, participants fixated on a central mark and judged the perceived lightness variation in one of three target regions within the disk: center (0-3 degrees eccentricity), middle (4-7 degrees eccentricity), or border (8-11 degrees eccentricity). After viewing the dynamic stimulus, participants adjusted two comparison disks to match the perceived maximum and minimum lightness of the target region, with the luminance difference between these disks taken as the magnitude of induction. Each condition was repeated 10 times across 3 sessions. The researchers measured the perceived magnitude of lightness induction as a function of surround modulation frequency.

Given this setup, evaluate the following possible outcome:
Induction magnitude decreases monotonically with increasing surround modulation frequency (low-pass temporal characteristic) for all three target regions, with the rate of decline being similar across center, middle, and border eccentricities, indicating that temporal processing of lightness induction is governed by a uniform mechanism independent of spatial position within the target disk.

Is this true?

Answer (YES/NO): NO